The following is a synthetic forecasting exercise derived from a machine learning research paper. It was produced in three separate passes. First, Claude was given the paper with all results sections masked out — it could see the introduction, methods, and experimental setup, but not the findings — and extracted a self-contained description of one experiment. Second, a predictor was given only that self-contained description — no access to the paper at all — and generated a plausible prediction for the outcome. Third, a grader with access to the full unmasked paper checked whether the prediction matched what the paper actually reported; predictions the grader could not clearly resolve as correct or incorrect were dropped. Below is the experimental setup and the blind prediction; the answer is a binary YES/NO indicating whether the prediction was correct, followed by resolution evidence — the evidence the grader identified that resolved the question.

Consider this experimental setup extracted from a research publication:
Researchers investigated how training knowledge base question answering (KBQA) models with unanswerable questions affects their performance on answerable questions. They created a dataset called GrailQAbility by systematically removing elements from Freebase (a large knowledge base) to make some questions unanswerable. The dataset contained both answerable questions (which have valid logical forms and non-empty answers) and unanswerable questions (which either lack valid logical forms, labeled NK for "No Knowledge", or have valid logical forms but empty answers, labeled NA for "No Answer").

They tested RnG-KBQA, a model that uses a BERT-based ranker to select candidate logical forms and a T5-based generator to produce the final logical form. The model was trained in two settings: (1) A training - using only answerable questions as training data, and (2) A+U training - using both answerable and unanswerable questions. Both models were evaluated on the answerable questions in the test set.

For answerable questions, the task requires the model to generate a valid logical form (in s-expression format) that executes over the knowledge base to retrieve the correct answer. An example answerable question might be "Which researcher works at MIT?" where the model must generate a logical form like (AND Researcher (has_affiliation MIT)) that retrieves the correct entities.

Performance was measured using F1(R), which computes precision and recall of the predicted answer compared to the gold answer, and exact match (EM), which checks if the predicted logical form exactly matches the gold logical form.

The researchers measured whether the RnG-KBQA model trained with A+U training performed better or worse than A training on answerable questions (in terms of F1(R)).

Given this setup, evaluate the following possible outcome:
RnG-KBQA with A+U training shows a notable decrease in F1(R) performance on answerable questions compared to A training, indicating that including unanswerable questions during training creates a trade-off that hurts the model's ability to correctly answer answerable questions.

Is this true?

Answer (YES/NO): NO